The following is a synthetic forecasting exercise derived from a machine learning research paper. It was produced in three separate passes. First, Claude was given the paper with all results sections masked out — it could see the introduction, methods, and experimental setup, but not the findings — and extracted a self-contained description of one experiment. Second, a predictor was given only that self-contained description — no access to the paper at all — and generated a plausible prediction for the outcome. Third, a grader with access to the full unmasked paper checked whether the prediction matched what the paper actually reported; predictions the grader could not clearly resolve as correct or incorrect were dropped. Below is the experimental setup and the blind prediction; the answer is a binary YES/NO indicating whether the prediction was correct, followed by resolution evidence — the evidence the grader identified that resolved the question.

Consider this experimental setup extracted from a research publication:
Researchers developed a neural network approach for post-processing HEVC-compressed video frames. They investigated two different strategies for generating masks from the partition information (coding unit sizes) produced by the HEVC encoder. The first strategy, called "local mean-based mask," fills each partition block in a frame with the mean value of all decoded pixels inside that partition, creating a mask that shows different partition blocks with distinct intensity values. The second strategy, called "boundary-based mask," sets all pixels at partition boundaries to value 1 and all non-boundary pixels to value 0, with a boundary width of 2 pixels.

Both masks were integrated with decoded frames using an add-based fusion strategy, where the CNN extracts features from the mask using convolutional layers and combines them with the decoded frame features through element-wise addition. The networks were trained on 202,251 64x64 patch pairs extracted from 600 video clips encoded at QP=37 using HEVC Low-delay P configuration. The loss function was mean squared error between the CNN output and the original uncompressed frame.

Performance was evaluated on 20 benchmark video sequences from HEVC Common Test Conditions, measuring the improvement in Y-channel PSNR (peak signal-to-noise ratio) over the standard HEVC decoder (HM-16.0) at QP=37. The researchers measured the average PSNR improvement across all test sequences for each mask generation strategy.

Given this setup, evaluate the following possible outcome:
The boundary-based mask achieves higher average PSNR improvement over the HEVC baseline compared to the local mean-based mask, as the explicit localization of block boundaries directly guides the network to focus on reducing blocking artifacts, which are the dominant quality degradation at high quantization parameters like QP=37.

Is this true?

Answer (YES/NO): NO